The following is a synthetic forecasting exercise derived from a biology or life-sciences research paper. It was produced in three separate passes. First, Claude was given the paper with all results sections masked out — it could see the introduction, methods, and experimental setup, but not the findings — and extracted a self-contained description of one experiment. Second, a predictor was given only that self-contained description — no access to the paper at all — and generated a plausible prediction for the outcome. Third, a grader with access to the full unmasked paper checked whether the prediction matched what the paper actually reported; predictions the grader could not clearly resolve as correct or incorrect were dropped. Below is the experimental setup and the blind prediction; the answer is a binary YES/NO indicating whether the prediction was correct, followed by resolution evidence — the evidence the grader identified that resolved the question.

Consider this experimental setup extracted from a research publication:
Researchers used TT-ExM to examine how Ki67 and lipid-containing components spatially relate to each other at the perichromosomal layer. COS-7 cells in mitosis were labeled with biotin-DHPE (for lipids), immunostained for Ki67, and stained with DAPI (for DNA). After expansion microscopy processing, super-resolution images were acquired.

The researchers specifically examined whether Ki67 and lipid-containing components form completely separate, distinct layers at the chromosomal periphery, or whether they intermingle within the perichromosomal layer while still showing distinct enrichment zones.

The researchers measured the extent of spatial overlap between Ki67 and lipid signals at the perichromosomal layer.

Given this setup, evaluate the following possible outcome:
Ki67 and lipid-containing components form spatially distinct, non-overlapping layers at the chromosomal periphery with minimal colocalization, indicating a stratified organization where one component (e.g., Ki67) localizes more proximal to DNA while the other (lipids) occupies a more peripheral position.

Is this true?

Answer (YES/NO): NO